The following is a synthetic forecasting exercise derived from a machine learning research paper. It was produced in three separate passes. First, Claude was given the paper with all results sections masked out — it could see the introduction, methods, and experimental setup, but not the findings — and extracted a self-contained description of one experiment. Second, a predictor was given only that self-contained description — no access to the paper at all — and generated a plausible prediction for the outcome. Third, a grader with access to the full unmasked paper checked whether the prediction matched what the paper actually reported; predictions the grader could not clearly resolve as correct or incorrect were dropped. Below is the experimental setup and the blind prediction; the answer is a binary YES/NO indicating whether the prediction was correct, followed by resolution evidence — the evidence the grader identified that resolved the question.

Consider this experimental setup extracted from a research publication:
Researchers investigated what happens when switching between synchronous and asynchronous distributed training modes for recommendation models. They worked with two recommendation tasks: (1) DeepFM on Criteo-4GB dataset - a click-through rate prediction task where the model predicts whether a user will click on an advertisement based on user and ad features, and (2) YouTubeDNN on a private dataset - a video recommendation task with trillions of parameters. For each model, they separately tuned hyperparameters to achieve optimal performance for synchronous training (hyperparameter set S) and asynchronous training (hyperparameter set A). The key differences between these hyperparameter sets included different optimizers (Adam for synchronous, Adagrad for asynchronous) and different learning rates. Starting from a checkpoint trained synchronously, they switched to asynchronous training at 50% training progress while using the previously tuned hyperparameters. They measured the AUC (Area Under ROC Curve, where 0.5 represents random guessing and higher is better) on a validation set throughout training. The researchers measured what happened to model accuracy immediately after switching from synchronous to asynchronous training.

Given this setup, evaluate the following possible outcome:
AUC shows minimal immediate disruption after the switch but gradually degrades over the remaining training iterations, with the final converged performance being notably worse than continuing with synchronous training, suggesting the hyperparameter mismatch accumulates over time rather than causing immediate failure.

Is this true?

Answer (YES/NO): NO